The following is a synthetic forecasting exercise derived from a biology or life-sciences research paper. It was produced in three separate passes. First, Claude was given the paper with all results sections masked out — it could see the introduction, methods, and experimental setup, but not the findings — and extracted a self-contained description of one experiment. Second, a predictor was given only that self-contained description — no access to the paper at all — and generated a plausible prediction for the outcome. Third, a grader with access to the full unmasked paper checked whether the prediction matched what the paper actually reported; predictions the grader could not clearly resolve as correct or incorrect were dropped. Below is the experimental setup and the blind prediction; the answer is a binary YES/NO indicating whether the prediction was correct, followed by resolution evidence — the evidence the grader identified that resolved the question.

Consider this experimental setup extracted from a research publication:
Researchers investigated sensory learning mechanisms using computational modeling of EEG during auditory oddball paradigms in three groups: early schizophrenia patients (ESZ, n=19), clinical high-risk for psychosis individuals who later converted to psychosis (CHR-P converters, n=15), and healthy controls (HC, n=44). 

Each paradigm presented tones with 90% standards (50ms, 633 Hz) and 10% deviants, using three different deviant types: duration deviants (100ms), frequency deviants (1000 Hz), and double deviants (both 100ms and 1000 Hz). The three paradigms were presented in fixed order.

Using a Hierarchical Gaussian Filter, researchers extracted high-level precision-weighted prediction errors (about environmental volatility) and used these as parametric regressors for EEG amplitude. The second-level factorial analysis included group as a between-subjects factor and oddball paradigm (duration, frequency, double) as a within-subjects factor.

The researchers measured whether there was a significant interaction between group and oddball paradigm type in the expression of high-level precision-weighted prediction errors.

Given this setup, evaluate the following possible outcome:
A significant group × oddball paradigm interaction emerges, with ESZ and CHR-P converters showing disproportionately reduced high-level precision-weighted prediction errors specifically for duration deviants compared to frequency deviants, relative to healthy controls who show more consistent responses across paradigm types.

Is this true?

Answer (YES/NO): NO